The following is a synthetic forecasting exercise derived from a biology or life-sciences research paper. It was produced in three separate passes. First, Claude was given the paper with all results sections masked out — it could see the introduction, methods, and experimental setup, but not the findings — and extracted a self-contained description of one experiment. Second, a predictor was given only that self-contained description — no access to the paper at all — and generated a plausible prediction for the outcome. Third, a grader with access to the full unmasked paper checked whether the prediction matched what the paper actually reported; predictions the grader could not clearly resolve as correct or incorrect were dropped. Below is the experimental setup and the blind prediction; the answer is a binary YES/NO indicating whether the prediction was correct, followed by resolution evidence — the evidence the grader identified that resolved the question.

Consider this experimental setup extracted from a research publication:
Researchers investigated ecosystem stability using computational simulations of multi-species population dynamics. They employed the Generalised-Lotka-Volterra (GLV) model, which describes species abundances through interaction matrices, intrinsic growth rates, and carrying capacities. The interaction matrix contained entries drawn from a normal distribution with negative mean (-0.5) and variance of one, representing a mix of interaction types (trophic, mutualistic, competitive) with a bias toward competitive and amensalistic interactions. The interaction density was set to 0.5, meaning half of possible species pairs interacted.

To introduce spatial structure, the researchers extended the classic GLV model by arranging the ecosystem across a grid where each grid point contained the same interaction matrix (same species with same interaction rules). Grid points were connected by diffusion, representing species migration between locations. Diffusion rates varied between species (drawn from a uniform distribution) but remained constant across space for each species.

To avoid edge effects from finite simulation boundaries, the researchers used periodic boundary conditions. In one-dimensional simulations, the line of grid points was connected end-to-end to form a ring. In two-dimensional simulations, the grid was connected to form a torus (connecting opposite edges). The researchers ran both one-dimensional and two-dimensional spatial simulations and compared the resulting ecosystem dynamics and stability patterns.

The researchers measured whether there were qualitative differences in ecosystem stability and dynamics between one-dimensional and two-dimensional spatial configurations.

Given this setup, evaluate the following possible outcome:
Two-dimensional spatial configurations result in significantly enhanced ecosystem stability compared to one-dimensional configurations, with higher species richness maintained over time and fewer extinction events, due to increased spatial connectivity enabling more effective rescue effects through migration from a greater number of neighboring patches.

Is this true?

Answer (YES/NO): NO